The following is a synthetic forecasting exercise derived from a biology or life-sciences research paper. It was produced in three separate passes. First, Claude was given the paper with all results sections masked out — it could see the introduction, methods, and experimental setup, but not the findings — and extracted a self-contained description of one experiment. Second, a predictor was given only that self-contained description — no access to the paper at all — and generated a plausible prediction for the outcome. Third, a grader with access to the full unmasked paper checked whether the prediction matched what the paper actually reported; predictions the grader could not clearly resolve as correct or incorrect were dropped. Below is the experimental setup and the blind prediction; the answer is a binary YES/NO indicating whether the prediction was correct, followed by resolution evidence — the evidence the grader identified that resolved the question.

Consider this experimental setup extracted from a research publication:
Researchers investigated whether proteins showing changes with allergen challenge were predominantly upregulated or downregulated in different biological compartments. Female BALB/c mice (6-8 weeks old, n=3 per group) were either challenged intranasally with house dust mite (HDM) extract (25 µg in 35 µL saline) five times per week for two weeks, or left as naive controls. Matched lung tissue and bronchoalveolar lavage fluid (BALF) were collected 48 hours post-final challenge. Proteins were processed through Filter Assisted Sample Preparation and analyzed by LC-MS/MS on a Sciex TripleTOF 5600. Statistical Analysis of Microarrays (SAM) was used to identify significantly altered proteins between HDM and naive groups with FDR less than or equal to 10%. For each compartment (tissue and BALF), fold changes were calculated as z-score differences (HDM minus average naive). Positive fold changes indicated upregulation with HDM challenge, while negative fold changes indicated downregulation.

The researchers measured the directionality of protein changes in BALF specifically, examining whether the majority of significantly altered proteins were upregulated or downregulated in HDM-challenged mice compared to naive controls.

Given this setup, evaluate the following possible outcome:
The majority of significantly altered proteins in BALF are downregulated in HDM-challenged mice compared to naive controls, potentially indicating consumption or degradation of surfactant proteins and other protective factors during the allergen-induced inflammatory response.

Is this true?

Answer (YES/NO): NO